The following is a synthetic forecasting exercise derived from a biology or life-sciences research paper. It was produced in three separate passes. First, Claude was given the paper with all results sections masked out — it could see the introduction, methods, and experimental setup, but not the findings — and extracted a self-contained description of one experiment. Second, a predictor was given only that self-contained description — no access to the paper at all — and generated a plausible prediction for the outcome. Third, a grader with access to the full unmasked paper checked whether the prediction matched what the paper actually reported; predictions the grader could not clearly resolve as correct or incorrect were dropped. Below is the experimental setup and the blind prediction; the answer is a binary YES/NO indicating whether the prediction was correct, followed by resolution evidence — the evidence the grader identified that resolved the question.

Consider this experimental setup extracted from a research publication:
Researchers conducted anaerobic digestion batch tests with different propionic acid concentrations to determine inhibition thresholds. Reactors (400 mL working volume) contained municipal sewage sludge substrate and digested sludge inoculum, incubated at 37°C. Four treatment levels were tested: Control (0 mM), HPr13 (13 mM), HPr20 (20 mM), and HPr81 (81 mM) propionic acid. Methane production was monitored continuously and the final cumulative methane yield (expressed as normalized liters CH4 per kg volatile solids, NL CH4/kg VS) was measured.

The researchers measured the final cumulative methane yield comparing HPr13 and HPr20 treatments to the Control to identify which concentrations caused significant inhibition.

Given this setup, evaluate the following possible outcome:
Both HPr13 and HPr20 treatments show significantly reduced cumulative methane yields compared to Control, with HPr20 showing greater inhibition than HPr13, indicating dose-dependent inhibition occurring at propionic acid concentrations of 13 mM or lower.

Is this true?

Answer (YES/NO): NO